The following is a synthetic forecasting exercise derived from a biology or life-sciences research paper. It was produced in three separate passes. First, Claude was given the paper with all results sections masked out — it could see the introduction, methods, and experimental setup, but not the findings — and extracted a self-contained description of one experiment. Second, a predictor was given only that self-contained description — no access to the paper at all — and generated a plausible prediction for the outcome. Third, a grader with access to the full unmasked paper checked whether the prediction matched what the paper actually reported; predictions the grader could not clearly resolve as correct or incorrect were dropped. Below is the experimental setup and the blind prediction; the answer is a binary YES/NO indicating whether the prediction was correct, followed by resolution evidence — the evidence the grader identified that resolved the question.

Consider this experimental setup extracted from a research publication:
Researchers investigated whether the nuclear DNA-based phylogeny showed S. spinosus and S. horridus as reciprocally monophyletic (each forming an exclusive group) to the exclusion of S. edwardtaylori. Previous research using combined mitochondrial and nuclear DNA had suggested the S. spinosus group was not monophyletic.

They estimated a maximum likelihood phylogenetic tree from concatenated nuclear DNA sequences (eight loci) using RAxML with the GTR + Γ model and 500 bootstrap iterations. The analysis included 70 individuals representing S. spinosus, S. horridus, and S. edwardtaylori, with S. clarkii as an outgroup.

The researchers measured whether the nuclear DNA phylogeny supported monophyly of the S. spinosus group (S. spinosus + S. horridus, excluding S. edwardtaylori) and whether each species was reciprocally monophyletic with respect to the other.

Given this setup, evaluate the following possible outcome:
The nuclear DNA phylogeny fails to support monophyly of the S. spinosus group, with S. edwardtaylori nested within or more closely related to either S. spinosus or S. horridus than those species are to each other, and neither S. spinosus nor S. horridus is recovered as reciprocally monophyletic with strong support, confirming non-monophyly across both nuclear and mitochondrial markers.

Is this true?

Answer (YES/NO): NO